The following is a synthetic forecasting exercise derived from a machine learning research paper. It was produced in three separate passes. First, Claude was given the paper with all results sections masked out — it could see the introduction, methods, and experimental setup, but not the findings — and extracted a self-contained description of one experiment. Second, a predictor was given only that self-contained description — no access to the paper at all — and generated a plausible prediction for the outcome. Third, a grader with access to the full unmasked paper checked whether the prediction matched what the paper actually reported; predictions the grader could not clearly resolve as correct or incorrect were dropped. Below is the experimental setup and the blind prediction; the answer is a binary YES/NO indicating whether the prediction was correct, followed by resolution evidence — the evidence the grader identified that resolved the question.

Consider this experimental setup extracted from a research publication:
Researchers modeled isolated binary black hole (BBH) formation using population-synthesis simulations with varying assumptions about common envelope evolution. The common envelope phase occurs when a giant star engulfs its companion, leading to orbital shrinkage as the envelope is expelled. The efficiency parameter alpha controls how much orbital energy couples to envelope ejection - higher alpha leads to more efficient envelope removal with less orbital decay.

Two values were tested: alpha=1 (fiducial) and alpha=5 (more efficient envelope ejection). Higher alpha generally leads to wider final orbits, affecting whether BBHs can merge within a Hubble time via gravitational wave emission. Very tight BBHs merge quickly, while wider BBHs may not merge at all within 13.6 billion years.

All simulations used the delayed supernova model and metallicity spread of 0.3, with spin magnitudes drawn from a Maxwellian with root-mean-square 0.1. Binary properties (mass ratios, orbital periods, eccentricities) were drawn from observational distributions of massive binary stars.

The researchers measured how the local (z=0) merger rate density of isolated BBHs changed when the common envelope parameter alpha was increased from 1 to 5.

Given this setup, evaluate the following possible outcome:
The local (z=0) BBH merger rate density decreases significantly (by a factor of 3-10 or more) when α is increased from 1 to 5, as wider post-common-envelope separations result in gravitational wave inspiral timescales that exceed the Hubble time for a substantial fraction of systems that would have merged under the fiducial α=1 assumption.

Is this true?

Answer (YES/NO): NO